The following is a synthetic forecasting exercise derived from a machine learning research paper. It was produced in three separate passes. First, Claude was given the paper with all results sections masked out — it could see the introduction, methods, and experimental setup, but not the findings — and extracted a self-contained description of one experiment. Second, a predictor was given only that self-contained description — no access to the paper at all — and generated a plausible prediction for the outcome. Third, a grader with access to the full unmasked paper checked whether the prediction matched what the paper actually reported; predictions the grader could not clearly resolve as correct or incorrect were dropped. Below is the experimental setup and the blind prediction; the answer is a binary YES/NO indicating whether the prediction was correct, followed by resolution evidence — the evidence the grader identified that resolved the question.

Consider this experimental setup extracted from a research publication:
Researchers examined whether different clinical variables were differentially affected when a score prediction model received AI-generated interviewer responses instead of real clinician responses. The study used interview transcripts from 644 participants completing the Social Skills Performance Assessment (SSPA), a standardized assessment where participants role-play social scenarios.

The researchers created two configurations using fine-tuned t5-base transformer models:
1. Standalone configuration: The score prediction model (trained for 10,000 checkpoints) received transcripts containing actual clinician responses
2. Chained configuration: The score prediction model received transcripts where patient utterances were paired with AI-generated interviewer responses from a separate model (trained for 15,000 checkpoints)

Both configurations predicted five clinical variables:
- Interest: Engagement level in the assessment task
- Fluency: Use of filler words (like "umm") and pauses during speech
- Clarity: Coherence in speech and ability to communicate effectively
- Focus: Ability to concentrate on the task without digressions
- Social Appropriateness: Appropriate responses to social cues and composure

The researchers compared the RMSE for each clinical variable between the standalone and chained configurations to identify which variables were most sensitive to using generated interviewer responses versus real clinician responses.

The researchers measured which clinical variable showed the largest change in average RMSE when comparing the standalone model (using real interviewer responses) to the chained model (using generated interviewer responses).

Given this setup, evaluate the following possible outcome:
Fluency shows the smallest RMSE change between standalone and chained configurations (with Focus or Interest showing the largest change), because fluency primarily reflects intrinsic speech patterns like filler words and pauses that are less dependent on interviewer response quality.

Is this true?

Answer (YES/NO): NO